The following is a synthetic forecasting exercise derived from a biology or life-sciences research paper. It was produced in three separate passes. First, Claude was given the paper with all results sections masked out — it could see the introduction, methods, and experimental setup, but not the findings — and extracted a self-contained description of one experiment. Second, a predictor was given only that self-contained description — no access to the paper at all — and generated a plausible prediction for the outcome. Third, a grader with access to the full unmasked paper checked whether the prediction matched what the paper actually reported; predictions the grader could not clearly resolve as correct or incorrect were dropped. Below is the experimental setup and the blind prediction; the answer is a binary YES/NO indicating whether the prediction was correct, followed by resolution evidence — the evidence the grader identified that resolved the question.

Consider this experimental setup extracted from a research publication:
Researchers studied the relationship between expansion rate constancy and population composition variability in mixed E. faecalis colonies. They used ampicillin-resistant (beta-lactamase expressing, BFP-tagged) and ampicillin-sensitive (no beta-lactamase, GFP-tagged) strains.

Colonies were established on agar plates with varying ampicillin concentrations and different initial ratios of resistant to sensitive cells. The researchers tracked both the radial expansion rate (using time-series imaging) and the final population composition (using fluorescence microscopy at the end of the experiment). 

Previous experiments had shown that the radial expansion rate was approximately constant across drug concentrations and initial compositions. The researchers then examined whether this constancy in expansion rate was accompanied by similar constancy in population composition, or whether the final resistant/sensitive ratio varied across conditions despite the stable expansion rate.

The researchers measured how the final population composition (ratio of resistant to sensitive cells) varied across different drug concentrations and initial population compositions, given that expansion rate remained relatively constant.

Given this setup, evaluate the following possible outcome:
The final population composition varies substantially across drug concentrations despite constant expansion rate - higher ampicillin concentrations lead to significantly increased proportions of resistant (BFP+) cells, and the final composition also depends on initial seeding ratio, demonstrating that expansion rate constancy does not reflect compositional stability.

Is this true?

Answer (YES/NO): YES